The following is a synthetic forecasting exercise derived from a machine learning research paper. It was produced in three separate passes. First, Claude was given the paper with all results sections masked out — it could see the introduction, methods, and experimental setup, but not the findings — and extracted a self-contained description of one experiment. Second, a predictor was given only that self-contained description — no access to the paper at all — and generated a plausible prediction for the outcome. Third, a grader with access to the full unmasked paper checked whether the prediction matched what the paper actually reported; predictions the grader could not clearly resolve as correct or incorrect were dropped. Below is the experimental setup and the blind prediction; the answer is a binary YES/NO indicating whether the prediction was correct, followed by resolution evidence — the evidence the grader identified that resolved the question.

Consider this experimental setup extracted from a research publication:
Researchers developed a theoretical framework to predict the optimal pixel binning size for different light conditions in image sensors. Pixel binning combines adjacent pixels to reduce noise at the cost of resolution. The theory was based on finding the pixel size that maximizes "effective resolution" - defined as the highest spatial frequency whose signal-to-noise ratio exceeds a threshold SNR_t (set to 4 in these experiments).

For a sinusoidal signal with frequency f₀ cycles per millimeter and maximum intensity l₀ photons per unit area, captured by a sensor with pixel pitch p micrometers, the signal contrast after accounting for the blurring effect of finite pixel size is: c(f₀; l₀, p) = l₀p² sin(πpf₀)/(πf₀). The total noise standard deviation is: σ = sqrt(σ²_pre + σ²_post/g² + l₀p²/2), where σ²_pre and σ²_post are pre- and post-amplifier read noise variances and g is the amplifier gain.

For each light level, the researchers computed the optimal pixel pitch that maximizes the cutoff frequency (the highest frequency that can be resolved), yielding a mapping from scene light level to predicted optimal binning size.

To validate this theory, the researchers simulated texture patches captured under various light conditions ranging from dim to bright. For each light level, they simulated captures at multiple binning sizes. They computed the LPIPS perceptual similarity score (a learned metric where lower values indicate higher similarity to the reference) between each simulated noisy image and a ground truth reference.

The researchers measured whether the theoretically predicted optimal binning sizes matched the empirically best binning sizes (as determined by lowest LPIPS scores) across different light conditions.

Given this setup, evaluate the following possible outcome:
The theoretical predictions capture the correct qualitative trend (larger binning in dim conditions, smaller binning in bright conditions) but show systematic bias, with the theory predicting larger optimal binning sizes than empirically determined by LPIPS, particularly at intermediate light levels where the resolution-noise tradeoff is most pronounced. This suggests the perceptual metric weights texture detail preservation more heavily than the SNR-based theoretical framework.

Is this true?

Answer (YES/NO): NO